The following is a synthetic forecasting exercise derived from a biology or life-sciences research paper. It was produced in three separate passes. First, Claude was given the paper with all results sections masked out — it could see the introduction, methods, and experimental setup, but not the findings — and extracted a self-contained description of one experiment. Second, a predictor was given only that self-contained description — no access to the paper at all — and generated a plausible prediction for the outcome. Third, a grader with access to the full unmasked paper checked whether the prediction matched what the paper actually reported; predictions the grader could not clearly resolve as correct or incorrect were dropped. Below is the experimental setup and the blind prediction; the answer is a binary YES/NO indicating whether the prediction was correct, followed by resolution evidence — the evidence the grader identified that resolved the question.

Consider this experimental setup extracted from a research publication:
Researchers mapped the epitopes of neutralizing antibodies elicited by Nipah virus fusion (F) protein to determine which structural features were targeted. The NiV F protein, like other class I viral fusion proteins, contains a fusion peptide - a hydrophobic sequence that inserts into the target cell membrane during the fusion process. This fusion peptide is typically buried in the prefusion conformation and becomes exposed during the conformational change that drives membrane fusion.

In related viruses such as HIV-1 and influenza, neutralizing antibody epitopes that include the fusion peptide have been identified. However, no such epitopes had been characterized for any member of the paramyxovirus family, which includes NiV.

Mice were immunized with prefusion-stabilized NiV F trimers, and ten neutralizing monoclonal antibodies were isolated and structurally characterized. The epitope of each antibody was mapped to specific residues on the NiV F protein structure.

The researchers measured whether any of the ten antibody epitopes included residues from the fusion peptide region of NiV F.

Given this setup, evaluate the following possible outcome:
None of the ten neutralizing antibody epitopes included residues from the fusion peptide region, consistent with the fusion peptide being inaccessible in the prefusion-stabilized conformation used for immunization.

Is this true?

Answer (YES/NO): NO